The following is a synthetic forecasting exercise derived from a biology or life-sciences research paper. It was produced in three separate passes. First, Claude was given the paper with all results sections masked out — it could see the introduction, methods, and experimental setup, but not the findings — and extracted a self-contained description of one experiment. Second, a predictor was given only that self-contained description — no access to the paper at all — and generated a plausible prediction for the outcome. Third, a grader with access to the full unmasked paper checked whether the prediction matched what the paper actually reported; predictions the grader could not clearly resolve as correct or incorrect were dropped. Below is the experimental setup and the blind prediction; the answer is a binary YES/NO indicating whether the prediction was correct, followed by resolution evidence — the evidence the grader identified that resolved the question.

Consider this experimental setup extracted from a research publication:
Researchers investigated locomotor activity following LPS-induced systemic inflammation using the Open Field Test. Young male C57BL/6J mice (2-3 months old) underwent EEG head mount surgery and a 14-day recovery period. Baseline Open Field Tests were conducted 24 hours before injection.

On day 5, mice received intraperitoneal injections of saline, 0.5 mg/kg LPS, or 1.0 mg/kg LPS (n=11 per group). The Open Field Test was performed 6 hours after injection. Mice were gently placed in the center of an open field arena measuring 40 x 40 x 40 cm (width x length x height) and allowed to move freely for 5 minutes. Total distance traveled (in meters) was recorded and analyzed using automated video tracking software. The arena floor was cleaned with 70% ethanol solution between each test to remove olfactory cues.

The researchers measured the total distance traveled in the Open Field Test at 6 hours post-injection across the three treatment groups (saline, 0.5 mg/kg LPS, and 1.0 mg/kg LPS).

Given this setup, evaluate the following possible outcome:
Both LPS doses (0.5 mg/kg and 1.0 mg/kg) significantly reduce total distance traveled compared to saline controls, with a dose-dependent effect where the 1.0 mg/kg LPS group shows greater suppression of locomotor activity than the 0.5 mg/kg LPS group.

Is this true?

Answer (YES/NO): NO